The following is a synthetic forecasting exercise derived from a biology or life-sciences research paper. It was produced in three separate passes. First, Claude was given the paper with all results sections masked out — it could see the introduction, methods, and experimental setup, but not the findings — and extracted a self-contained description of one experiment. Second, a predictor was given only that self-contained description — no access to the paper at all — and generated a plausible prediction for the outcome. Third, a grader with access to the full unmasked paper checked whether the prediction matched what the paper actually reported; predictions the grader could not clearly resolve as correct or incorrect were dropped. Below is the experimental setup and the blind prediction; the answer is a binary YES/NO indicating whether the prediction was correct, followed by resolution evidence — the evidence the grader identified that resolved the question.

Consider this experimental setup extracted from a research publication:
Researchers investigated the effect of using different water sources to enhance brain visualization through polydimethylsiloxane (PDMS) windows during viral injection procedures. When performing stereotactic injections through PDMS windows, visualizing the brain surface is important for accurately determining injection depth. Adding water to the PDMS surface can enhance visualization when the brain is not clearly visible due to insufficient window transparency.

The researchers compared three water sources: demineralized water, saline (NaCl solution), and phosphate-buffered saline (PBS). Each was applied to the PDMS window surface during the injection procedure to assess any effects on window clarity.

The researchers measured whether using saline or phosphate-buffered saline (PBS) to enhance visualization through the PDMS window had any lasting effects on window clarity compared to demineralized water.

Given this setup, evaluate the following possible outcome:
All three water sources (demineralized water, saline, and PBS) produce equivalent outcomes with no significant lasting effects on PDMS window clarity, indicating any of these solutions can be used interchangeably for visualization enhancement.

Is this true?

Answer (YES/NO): NO